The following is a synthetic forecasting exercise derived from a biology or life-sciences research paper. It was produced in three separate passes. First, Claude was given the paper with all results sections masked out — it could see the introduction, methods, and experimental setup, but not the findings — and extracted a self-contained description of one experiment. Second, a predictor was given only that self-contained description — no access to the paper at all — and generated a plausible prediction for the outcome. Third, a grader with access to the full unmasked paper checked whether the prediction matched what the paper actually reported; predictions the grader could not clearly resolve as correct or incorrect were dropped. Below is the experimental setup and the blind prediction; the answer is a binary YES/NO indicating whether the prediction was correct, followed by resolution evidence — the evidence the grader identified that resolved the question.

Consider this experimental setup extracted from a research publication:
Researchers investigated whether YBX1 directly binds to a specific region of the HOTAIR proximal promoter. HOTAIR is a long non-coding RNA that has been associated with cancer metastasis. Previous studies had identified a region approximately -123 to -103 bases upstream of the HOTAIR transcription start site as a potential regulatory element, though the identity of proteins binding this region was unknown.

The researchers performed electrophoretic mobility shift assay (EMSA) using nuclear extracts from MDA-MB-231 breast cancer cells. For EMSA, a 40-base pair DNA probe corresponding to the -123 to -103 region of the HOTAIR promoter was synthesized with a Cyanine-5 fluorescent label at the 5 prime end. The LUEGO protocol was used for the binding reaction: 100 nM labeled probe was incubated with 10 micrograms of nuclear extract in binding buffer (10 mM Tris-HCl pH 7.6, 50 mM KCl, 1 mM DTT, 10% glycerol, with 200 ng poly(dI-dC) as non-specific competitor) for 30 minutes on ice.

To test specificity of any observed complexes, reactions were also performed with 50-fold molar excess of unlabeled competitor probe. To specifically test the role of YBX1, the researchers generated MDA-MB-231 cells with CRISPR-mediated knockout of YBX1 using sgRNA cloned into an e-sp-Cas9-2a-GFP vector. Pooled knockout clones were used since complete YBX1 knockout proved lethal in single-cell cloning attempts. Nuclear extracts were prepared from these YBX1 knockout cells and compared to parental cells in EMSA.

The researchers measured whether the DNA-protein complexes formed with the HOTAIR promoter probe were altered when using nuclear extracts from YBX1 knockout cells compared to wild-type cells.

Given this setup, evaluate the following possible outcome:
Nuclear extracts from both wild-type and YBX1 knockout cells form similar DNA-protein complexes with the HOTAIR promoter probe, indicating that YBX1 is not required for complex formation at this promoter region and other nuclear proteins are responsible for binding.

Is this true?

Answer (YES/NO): NO